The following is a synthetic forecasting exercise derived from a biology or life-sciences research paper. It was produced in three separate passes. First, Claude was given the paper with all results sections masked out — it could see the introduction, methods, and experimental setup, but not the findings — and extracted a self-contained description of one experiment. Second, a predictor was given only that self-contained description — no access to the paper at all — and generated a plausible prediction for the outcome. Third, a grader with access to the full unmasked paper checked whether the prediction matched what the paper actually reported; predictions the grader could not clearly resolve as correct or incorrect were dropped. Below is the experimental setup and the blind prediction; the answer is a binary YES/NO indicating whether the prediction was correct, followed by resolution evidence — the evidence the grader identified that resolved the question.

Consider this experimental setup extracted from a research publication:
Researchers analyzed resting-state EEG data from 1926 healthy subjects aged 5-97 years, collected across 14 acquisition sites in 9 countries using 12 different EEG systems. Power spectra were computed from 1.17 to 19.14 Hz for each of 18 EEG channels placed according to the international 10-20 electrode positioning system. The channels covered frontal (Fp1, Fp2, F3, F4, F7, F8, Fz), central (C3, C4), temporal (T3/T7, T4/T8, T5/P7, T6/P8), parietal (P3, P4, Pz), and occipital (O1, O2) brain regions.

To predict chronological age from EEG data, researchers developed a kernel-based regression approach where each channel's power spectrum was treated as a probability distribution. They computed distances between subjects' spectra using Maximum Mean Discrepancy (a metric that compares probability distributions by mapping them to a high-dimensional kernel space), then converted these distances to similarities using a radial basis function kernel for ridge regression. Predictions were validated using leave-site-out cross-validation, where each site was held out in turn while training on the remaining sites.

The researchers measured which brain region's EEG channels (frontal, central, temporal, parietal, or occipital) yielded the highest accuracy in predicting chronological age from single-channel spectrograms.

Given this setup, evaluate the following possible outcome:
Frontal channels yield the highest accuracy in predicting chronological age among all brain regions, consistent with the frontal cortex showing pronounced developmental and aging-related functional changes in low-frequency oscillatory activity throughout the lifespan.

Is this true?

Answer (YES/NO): NO